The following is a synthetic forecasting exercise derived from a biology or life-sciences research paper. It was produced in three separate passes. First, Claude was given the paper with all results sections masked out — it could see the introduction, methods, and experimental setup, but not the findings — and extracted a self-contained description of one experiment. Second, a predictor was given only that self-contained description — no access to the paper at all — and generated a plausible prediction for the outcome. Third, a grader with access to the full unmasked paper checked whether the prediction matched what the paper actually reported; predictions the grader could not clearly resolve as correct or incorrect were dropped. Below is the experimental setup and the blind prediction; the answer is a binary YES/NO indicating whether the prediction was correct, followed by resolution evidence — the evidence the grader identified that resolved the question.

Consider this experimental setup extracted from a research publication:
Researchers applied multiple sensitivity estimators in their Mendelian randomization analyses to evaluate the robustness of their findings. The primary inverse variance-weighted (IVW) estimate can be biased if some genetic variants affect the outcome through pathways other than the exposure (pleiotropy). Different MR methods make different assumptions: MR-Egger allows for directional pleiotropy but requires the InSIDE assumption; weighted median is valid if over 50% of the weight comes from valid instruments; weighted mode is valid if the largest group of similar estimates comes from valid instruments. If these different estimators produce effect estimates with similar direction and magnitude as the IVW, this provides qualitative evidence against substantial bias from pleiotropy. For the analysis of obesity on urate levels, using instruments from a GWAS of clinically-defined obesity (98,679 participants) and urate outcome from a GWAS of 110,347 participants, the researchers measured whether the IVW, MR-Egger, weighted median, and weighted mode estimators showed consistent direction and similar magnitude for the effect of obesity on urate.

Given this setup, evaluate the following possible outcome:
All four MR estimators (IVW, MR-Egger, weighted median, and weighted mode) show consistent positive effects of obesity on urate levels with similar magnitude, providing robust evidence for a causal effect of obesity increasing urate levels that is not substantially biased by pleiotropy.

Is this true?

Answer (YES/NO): YES